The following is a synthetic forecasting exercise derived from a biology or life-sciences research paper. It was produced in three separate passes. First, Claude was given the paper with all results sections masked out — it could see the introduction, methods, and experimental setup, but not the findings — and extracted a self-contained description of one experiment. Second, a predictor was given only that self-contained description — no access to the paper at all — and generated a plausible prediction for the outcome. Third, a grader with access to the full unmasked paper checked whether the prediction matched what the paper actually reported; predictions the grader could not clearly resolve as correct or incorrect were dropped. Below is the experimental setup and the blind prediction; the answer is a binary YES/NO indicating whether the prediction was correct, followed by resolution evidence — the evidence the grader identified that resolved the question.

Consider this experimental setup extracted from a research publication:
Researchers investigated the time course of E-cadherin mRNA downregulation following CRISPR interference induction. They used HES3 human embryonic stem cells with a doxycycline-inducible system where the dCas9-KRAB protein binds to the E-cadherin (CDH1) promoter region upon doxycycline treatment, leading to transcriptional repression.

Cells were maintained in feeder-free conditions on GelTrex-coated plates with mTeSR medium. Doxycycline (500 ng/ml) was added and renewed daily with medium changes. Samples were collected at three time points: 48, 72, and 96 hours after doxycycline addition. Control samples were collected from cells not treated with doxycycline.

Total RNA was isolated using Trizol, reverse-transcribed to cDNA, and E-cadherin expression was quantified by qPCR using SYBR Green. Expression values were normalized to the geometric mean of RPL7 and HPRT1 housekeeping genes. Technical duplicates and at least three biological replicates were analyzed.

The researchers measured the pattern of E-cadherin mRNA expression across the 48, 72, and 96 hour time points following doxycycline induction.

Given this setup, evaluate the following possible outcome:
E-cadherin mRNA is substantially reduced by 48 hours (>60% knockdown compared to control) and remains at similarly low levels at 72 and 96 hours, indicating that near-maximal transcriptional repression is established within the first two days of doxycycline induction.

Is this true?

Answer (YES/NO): NO